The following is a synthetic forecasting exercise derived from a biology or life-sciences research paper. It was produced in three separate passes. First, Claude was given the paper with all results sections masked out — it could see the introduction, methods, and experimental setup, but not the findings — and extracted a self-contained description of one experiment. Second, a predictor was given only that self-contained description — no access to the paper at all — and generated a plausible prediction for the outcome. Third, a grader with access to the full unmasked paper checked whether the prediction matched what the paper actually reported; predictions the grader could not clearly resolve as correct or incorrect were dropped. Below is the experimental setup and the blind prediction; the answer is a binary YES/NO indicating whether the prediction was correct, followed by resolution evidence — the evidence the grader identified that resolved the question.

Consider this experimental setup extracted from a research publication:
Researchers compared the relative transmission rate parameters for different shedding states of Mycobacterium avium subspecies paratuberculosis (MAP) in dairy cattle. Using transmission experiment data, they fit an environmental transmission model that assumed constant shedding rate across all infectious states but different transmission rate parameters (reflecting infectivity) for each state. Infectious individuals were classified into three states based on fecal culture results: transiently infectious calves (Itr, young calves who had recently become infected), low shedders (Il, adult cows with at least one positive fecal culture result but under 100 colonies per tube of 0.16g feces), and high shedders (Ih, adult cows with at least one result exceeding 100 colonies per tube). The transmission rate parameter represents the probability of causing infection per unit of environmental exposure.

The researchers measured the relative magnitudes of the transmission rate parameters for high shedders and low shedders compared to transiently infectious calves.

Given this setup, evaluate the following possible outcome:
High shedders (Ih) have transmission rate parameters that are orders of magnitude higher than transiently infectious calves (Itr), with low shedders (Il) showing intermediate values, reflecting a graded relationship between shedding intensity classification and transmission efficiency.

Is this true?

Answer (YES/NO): NO